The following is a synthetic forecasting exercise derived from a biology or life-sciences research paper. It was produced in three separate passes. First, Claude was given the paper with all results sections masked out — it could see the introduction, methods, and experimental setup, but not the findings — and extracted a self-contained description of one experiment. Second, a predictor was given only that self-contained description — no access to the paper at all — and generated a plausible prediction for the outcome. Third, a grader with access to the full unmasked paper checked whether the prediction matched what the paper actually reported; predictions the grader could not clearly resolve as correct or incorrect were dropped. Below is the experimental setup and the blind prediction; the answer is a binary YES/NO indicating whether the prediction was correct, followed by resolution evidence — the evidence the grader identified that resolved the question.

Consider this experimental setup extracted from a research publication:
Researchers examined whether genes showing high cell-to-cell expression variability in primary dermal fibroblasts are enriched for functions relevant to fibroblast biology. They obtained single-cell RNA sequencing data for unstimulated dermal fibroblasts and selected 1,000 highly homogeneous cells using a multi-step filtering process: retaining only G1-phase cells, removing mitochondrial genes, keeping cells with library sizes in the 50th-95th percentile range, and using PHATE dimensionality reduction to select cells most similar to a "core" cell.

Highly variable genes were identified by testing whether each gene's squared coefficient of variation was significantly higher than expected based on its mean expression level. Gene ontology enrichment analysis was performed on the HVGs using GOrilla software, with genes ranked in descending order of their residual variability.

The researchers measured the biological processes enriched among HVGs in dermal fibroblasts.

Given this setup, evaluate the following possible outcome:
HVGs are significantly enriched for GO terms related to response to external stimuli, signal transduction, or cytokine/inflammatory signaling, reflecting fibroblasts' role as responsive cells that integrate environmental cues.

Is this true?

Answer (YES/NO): NO